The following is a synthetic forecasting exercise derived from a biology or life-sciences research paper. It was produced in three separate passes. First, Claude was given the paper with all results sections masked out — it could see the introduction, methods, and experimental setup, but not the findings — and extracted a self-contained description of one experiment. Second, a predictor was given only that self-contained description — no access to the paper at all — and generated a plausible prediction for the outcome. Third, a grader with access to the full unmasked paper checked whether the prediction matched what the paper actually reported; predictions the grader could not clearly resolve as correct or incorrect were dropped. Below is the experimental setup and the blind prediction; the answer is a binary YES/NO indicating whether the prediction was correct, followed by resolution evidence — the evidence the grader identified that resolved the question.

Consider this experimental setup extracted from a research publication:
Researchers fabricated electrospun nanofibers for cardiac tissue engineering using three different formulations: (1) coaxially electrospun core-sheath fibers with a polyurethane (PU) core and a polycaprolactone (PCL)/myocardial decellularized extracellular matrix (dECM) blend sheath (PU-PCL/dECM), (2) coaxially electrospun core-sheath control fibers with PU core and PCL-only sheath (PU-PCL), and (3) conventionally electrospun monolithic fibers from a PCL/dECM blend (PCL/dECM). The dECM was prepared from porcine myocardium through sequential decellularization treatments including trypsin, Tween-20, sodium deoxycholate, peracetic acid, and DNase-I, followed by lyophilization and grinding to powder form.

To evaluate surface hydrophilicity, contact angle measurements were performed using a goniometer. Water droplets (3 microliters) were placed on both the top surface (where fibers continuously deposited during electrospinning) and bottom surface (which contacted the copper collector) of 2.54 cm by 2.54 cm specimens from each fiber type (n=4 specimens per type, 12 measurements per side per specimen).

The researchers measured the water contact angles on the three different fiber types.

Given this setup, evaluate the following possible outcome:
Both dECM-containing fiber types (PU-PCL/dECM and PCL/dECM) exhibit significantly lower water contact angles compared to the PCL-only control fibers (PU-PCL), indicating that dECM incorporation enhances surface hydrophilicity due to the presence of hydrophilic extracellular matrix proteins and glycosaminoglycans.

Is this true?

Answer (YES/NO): YES